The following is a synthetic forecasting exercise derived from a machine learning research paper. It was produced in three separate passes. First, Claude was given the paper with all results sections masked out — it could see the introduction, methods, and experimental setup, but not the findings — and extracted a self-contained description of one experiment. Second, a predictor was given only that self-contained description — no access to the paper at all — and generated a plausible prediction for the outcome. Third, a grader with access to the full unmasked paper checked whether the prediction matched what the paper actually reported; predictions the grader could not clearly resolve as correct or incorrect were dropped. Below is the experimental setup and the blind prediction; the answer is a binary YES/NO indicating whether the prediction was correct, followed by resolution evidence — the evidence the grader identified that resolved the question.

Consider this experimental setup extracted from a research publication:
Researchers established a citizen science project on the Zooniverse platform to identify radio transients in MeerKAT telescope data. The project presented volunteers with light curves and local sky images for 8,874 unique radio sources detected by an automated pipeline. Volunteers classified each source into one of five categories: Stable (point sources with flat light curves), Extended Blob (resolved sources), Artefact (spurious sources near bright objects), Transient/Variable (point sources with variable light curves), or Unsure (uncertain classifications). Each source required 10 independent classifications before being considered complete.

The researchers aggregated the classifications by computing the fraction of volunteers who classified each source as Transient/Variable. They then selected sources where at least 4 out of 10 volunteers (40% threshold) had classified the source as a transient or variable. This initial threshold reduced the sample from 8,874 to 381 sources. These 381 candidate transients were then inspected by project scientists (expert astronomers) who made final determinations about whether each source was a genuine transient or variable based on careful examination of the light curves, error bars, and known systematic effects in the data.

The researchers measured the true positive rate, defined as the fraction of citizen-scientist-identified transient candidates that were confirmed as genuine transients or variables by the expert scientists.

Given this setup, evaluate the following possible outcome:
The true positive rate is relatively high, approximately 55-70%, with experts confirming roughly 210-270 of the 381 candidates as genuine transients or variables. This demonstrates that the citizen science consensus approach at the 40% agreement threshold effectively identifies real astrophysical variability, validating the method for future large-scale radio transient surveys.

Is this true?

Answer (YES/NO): NO